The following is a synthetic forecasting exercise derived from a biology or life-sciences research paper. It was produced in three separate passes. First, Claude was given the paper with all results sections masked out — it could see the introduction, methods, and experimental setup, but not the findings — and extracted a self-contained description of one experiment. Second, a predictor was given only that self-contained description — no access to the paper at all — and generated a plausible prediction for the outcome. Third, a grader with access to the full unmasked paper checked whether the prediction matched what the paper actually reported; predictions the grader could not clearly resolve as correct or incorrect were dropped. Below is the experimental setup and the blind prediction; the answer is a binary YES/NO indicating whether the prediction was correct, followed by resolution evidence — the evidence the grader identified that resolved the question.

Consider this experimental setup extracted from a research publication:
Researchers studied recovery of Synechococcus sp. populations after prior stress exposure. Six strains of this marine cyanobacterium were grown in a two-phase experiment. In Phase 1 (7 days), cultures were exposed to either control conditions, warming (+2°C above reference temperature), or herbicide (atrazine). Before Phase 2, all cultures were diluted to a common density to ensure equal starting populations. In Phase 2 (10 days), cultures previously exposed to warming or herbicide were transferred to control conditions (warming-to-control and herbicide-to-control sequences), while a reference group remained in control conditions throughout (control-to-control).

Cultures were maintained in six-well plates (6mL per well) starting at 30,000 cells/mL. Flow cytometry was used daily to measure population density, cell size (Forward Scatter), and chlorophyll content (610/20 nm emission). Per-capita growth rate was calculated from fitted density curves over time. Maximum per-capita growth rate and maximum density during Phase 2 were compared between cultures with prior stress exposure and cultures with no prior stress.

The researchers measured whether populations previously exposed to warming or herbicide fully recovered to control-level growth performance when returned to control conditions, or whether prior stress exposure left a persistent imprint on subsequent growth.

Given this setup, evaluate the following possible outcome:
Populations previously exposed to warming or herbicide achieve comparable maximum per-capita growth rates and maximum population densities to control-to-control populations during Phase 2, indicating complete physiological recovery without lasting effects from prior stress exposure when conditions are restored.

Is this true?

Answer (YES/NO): NO